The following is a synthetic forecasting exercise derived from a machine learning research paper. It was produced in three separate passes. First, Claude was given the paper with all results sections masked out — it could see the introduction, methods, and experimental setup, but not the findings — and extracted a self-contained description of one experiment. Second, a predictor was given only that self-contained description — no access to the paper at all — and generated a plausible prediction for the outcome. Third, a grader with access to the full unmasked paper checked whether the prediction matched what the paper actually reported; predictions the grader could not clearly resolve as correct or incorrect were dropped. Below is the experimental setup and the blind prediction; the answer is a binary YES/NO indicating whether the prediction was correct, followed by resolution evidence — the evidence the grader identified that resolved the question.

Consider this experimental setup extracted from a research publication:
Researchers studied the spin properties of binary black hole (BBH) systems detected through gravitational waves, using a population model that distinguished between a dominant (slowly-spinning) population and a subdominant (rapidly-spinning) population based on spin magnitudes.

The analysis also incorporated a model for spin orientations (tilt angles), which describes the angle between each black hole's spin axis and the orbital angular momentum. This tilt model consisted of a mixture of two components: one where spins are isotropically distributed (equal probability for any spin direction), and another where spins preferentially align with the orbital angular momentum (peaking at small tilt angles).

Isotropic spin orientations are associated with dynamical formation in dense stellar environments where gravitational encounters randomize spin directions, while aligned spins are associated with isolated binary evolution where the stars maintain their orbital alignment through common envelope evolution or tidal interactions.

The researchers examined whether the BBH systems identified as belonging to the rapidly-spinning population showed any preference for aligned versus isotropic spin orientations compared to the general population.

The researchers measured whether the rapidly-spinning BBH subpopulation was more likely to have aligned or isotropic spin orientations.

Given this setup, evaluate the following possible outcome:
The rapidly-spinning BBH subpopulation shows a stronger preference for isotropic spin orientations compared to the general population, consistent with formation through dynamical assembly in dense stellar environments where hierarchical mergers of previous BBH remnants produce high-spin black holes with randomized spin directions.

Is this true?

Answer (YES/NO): NO